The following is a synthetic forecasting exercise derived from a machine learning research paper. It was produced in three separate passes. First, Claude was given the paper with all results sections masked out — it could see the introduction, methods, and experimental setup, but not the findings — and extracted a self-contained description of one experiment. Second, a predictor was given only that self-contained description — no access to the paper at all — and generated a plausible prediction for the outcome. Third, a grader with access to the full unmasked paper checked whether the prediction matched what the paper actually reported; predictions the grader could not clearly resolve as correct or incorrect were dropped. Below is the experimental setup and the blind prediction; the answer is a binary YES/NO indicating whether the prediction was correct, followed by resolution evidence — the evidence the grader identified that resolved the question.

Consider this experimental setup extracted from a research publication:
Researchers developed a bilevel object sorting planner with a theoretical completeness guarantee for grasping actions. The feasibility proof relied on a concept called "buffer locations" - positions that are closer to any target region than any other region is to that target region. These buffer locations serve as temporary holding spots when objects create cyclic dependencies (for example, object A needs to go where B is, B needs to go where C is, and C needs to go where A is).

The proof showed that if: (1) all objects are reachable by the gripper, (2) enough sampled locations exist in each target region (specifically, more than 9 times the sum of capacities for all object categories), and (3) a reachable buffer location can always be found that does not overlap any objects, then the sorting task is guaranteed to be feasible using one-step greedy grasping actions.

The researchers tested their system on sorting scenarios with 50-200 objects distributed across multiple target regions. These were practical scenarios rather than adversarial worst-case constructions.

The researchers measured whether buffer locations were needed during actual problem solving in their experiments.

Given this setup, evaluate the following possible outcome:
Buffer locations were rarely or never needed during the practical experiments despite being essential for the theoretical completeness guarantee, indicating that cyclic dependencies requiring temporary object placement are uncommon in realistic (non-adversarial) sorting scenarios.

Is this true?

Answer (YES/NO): YES